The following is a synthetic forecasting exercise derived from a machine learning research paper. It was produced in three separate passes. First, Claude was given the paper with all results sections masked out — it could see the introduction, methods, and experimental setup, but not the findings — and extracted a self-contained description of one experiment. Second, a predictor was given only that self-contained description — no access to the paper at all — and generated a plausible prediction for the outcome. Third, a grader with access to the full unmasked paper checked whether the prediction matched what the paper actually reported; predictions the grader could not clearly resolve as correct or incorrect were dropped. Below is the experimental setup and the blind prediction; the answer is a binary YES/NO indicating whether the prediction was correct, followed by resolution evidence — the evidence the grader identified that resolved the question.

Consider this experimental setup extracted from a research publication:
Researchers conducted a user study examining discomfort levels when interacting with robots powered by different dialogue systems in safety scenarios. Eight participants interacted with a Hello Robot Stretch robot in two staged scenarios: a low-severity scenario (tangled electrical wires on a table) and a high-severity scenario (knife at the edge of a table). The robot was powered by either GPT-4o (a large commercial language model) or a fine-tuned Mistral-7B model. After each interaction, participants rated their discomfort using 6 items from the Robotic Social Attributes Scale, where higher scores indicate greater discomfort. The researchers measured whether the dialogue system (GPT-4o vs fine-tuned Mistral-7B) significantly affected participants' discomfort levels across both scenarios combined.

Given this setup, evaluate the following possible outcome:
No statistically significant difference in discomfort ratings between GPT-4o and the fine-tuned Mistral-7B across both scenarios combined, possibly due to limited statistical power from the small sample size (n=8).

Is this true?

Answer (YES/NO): YES